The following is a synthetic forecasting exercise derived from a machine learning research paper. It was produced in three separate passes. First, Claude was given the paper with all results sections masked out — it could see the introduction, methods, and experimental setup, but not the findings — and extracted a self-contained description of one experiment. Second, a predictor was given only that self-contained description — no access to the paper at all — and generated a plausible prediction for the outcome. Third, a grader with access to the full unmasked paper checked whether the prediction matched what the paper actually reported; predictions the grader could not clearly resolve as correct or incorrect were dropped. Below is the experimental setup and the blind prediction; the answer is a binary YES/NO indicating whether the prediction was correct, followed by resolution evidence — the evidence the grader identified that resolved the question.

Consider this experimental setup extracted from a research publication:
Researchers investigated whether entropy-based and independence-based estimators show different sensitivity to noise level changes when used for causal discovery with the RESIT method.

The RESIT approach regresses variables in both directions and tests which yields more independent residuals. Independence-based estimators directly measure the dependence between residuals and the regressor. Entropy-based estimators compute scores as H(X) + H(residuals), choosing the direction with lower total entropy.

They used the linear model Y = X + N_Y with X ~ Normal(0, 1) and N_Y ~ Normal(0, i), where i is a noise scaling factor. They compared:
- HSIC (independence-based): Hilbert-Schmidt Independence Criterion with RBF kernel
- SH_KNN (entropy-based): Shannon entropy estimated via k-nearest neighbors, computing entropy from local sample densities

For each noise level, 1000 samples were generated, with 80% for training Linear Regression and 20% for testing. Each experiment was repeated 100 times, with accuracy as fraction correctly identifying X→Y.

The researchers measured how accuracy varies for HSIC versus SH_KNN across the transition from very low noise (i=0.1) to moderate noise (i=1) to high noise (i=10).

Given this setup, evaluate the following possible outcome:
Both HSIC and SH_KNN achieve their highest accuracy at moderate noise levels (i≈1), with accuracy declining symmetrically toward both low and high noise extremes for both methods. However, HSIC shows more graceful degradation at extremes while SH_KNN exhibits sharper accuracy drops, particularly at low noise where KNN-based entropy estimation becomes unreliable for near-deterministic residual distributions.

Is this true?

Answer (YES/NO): NO